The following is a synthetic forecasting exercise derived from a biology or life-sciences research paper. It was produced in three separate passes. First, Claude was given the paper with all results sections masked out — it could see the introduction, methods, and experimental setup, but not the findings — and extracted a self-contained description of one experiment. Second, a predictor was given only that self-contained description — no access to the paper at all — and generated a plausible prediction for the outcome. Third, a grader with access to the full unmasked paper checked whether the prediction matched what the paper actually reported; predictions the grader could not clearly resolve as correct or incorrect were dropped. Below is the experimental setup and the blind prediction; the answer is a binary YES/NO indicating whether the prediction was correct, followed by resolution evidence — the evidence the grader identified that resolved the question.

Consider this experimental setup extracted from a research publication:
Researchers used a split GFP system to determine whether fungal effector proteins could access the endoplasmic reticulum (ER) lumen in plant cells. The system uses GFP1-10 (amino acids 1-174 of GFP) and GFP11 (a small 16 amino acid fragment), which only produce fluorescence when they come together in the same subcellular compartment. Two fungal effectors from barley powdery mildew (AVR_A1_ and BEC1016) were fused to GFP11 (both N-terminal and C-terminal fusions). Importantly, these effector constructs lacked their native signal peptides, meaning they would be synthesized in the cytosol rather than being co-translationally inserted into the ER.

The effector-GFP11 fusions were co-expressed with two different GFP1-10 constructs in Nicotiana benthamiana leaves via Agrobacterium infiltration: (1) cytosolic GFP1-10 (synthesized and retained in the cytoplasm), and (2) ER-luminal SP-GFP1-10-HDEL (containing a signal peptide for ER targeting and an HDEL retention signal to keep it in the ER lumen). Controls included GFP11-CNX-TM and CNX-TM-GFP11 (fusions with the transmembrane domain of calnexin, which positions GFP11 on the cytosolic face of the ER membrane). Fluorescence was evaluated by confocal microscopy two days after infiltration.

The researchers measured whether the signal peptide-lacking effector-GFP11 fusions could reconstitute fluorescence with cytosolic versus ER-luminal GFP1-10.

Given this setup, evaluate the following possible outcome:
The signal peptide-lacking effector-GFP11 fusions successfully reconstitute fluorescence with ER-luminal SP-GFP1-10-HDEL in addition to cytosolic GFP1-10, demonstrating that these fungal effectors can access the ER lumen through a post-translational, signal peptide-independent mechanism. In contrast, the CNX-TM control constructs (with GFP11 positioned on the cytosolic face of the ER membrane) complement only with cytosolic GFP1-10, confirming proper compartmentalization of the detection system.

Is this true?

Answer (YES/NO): YES